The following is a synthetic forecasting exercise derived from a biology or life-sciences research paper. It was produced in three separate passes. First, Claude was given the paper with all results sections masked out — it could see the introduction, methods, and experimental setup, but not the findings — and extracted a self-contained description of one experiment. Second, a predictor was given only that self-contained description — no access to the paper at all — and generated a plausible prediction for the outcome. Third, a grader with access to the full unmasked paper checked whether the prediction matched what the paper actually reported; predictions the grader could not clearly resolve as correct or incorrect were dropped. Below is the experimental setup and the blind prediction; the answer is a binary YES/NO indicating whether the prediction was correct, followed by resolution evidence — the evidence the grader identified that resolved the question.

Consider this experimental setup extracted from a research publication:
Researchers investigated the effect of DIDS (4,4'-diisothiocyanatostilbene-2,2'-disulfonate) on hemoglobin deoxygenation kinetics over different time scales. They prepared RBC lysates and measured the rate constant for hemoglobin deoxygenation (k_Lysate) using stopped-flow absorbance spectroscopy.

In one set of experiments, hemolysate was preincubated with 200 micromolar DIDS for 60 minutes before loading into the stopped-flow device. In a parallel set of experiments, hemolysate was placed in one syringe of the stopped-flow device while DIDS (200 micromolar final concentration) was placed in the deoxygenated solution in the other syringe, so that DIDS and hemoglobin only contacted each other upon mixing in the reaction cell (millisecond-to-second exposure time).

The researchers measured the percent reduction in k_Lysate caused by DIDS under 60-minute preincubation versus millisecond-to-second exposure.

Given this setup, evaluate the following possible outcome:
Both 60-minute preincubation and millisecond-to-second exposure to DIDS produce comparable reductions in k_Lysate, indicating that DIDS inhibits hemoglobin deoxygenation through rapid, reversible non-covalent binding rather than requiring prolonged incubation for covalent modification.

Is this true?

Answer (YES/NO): NO